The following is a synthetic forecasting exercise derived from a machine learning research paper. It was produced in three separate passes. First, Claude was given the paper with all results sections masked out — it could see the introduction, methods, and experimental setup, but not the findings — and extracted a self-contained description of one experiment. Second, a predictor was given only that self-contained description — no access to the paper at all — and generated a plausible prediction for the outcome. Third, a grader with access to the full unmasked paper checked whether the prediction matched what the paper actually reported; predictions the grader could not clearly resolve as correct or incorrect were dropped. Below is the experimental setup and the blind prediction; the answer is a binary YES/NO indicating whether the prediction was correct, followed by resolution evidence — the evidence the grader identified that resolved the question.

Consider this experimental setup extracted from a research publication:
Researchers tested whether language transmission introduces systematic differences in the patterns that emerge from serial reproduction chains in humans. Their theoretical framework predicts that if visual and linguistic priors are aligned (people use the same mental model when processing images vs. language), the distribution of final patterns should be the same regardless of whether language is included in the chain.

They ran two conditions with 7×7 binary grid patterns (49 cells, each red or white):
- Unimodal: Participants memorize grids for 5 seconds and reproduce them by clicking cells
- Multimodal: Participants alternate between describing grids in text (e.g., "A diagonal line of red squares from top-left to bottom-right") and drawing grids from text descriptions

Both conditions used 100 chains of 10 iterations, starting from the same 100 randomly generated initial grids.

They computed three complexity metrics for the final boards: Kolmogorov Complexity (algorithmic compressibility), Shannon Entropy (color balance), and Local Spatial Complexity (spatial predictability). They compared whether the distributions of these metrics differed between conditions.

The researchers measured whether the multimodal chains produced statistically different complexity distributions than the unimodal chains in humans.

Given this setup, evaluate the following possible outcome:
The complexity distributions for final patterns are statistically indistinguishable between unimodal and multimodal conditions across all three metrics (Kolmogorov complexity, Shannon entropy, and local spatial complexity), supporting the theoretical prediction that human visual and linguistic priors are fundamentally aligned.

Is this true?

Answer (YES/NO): NO